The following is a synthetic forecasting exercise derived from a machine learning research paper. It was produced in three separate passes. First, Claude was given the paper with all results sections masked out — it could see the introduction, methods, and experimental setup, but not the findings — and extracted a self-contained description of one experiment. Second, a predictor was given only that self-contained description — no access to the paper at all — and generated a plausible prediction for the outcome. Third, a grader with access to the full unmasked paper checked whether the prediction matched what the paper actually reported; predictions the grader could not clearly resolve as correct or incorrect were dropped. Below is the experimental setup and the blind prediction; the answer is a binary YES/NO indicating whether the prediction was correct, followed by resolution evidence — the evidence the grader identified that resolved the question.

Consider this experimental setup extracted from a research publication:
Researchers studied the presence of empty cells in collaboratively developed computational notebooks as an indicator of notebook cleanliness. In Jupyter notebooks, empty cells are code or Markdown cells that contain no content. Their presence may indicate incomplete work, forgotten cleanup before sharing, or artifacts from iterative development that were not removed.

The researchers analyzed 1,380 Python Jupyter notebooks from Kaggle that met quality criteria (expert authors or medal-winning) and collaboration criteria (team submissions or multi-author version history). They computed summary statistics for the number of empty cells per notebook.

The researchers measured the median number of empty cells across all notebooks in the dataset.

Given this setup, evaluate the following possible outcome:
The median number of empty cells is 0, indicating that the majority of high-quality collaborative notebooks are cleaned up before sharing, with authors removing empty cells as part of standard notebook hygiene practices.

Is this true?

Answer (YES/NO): YES